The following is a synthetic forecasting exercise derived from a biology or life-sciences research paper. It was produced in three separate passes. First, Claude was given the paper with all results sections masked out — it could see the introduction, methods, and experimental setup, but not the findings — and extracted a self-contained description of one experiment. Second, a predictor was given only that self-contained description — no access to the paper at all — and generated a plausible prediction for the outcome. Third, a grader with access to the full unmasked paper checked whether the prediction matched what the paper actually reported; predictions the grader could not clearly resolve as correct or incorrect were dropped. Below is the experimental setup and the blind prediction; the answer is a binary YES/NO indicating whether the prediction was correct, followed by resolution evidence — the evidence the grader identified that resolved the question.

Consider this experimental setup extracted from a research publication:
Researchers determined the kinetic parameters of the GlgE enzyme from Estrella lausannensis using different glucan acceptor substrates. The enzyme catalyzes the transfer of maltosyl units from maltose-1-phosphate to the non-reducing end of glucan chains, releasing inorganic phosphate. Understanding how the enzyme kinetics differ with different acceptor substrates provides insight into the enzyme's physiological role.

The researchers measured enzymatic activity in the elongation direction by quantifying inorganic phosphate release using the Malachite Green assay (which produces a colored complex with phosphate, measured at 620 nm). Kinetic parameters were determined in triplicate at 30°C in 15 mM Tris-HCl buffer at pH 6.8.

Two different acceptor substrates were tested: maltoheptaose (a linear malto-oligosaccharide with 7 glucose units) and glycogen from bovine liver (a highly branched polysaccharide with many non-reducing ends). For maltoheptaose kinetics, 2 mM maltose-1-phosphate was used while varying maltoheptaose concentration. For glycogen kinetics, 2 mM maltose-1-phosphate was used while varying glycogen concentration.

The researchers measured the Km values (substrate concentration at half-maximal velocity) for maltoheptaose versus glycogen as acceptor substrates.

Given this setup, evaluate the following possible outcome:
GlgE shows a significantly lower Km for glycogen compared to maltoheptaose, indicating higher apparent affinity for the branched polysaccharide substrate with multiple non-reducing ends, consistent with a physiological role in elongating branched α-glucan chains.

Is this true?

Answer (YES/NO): NO